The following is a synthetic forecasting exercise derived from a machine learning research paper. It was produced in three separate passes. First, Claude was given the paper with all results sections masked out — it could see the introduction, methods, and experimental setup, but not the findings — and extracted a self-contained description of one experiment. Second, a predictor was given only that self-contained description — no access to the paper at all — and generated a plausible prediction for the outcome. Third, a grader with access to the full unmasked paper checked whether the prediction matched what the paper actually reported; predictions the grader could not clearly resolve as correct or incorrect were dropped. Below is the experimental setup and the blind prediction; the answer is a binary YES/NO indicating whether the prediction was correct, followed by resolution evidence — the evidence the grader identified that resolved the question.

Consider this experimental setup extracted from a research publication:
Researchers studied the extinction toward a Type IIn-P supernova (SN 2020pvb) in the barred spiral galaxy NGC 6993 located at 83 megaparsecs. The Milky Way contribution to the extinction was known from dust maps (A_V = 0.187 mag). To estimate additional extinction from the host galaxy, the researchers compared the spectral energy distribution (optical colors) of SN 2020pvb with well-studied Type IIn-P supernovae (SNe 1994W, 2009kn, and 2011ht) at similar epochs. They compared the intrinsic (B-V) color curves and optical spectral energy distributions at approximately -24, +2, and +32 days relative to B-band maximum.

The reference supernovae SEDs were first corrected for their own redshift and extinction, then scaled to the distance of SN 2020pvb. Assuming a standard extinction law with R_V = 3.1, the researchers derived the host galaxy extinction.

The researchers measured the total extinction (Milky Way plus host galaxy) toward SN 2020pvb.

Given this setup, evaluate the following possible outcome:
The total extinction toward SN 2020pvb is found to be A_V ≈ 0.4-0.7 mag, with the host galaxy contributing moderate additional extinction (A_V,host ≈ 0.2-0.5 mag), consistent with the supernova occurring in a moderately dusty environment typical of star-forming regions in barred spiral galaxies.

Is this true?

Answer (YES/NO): NO